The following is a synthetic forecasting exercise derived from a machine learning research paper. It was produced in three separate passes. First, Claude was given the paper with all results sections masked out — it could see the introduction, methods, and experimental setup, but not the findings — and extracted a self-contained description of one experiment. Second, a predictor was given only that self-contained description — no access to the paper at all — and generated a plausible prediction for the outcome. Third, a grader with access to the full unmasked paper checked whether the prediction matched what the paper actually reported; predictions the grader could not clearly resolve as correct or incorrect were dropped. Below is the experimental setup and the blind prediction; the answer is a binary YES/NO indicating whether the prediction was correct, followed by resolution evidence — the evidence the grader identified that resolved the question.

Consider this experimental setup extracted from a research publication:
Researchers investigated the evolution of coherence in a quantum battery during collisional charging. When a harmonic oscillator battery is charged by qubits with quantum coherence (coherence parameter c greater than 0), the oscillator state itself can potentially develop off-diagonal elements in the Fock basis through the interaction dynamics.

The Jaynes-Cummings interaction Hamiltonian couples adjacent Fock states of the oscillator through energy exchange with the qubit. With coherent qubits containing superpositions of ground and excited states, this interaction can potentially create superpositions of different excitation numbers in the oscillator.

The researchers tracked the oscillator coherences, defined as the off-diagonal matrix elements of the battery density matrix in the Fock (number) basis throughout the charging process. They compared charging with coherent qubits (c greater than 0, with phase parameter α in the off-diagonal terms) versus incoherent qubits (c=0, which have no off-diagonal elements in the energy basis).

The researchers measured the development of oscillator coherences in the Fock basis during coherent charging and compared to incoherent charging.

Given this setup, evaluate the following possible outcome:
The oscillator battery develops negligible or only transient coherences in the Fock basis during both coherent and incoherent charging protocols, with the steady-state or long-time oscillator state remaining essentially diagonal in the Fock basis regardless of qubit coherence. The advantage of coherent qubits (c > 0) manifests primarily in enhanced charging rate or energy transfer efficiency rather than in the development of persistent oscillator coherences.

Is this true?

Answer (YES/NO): NO